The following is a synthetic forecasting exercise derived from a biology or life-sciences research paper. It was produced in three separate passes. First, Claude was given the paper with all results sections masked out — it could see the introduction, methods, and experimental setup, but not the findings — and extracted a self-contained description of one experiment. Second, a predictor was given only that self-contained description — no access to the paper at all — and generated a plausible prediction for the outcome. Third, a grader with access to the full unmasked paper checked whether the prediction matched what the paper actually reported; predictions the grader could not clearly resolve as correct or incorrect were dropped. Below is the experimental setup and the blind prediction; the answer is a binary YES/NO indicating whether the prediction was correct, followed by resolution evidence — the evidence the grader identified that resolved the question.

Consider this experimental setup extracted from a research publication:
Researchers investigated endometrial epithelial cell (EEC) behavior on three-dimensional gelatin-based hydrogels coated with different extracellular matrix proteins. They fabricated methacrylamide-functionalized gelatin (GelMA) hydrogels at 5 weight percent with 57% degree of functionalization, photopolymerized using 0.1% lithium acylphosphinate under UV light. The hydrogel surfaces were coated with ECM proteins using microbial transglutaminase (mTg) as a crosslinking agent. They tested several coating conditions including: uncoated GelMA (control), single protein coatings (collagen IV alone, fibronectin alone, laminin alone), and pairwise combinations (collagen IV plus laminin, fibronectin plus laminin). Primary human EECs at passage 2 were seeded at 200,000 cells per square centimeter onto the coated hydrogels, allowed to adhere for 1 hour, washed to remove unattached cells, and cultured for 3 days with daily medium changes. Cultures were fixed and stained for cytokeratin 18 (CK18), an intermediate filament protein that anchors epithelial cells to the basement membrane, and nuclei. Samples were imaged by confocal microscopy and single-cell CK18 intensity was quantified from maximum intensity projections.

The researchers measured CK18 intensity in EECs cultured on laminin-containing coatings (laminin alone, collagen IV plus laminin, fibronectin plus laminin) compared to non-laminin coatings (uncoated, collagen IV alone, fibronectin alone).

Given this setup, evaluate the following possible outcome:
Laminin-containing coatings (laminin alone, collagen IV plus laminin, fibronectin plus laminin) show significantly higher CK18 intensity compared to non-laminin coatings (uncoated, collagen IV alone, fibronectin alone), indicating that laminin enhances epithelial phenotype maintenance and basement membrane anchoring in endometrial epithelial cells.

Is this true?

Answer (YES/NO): NO